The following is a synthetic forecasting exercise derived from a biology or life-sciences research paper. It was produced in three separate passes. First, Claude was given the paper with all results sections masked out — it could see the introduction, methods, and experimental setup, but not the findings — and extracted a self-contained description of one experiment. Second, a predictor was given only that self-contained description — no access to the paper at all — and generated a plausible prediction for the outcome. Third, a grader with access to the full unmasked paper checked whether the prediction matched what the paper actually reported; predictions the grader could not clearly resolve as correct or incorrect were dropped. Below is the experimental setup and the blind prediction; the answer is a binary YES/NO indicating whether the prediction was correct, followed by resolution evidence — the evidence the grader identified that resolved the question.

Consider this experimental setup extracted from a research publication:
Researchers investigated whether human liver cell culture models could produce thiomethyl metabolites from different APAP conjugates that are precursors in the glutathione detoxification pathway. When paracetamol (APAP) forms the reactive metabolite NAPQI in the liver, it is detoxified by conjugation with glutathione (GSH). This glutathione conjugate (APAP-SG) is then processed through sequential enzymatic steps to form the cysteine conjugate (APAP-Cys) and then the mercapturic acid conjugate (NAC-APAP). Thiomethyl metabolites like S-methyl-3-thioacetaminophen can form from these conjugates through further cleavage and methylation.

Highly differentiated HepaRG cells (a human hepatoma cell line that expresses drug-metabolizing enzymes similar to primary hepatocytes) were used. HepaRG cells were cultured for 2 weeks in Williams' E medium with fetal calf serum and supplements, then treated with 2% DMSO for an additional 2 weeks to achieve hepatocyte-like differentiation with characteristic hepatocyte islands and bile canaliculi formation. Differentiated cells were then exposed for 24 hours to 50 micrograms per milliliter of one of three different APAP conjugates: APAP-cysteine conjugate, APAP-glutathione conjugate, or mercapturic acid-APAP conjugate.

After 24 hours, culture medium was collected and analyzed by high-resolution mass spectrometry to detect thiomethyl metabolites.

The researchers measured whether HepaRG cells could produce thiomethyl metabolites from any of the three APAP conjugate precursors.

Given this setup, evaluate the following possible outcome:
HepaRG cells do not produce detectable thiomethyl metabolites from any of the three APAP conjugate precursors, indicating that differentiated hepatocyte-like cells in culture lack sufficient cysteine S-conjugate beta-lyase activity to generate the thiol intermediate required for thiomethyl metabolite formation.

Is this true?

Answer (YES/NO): NO